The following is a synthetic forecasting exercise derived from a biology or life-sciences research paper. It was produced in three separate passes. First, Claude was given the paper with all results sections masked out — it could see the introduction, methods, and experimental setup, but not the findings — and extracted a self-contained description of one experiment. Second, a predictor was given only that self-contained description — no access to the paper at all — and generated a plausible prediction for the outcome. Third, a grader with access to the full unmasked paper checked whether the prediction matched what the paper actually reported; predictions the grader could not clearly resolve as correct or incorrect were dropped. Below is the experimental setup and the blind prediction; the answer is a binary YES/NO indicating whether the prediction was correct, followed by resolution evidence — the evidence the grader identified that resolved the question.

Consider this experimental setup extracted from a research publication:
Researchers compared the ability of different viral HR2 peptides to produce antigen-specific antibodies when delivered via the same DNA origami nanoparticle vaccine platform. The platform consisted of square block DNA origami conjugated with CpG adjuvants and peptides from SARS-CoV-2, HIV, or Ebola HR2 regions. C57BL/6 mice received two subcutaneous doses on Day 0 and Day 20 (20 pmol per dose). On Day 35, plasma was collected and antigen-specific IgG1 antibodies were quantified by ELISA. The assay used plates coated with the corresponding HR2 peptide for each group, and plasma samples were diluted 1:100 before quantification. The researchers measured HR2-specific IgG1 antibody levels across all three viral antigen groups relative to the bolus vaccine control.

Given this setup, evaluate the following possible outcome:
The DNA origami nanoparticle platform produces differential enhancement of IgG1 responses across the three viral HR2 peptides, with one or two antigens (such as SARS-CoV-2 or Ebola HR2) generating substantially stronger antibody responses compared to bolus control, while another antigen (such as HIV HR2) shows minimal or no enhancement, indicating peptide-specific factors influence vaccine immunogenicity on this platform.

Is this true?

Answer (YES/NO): NO